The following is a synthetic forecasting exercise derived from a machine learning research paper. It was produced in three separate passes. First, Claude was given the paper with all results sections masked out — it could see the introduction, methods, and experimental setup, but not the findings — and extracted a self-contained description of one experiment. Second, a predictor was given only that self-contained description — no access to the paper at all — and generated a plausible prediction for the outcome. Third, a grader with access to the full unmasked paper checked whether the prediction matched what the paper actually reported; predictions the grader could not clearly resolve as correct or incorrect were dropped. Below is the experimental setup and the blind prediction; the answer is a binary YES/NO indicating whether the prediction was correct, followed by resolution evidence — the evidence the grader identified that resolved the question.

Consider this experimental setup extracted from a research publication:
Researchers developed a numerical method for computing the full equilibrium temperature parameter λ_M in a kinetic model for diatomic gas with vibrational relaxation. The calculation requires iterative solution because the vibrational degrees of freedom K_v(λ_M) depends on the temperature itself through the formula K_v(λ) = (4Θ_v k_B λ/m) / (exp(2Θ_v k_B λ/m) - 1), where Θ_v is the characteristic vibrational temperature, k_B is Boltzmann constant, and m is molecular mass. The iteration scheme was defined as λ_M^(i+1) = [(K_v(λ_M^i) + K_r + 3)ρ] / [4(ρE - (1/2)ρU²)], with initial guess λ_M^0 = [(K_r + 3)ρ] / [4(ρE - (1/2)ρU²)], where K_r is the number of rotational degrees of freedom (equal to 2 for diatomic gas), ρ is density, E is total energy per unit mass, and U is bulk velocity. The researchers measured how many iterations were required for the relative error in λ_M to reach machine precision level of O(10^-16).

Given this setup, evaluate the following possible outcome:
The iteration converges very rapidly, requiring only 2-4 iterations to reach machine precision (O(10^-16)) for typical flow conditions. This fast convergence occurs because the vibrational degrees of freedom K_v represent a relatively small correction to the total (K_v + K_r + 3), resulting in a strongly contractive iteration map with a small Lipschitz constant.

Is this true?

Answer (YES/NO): NO